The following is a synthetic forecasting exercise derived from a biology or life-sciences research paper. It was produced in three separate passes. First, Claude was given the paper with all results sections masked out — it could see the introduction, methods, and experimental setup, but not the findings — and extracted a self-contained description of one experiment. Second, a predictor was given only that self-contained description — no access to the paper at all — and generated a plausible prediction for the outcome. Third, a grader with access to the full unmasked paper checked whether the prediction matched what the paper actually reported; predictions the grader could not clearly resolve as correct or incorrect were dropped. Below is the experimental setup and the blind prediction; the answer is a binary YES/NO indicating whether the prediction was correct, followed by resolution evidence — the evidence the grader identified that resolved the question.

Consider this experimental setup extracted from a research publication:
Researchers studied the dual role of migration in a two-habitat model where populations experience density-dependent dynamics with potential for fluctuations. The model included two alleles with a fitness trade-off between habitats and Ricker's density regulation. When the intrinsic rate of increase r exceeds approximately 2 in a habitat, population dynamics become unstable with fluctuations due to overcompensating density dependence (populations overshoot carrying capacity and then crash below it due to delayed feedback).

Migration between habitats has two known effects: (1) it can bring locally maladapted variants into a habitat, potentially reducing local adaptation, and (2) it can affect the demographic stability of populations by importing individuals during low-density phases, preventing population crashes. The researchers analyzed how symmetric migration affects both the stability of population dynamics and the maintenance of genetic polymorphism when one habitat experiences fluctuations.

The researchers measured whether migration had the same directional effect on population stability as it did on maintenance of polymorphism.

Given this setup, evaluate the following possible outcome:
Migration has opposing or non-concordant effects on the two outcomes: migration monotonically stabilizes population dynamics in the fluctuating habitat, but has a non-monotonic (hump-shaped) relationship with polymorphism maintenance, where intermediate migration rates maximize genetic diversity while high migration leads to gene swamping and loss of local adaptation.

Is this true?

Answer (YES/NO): NO